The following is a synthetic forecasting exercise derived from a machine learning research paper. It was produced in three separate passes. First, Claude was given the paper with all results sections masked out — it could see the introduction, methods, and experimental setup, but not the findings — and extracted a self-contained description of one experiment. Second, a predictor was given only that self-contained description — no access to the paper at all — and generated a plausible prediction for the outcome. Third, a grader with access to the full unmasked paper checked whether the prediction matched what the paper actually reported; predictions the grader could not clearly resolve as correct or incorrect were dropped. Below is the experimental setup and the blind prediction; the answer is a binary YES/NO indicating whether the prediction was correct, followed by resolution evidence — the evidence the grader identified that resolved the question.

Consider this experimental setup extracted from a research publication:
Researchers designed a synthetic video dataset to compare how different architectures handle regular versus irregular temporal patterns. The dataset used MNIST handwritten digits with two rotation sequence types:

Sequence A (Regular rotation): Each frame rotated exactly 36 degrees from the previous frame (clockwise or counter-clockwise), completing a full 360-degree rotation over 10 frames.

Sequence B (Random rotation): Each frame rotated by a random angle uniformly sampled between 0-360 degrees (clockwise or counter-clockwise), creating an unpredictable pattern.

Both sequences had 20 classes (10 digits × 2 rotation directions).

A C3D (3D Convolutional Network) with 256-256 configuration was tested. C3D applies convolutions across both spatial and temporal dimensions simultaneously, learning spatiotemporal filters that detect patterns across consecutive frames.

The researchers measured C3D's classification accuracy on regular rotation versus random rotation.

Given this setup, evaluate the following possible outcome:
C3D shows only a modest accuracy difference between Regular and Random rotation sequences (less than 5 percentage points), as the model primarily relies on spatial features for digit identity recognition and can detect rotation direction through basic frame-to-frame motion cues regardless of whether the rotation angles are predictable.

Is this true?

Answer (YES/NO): NO